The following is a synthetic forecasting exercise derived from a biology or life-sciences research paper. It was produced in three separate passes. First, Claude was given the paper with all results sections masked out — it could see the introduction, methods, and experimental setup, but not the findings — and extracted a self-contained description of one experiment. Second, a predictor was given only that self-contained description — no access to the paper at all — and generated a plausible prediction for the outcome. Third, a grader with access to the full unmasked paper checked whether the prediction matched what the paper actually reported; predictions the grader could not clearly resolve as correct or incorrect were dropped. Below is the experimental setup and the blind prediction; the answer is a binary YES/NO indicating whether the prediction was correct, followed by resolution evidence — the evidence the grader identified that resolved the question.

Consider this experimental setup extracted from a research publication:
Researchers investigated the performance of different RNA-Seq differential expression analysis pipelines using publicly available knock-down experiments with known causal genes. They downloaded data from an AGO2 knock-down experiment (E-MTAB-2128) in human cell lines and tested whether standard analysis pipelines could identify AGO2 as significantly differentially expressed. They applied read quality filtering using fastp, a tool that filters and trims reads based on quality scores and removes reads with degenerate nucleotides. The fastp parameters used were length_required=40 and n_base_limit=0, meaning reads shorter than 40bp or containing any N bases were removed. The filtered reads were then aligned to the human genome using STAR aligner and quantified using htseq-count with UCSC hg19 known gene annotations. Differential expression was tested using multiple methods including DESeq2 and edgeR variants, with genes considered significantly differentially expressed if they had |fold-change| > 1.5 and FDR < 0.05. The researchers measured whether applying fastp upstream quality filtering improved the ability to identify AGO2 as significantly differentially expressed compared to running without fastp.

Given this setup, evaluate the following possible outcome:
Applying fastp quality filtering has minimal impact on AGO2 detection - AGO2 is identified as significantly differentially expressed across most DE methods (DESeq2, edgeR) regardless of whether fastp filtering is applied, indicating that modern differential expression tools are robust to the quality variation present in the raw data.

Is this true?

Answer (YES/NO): NO